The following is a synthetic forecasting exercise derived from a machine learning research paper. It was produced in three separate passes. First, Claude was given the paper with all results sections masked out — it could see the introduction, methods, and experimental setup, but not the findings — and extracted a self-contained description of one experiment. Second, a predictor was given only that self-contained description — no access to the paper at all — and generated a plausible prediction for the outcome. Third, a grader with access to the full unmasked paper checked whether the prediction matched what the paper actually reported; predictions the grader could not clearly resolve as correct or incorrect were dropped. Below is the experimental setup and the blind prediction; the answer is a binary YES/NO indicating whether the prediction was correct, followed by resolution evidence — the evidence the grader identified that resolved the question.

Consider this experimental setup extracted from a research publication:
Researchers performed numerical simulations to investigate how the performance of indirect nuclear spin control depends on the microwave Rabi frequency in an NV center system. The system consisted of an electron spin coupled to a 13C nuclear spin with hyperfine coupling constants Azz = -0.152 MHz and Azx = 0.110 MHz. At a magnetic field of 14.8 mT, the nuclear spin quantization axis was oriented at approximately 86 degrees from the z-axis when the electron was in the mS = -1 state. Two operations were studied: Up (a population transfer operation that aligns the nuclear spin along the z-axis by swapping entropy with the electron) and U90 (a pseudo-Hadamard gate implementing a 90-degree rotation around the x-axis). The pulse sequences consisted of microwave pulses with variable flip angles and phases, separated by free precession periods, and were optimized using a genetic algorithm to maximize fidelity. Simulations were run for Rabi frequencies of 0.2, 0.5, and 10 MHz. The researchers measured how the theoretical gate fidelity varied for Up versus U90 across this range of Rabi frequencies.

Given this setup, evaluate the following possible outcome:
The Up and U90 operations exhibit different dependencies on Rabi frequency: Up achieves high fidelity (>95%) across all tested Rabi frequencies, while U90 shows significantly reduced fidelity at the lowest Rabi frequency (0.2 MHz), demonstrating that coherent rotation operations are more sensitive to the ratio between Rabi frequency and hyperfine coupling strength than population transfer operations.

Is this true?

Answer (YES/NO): YES